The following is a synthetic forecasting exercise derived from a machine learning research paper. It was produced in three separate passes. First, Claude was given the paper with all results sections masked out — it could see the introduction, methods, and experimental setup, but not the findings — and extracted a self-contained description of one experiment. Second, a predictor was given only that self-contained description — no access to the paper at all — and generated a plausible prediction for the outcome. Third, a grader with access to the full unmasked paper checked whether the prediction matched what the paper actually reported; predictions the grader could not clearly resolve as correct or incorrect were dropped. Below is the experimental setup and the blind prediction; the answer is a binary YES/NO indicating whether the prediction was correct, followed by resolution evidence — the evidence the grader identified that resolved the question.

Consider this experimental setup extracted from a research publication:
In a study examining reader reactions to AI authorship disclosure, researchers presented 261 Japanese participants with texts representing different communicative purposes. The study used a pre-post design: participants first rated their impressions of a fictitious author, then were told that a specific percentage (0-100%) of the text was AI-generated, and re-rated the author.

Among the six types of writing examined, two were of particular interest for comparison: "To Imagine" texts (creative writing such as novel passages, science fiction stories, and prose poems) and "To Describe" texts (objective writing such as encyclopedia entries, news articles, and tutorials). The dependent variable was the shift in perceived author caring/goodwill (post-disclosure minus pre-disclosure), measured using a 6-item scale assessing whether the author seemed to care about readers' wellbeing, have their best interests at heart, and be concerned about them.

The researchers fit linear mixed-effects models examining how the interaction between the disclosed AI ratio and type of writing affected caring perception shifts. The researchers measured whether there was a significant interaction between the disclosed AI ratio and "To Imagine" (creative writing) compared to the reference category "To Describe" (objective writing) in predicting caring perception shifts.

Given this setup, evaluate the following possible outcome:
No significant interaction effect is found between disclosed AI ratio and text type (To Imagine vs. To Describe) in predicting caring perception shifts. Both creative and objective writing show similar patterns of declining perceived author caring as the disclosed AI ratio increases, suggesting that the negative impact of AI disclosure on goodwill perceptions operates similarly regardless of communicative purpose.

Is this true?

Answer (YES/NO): NO